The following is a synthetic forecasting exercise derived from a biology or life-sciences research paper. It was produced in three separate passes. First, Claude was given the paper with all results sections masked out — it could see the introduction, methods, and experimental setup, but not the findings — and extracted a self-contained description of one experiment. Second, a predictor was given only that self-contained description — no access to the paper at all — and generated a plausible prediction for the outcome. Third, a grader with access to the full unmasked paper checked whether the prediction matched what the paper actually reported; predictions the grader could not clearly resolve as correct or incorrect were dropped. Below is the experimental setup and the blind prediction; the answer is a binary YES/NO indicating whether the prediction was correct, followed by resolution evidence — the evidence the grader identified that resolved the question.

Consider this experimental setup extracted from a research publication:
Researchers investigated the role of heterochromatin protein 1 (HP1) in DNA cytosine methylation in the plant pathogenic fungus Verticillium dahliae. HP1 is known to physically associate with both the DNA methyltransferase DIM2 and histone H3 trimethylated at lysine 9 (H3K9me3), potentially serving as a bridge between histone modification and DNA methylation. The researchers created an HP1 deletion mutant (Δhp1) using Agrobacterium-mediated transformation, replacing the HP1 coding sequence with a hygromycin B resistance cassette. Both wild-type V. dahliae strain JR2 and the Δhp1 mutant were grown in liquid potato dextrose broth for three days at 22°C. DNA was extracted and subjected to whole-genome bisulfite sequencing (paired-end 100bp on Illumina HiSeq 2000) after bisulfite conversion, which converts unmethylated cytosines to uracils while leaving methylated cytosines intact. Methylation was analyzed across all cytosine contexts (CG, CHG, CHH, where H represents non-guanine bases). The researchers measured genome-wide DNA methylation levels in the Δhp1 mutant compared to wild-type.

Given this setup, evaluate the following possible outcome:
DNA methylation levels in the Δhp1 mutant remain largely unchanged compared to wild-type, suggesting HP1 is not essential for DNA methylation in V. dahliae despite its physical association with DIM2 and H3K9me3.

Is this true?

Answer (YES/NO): NO